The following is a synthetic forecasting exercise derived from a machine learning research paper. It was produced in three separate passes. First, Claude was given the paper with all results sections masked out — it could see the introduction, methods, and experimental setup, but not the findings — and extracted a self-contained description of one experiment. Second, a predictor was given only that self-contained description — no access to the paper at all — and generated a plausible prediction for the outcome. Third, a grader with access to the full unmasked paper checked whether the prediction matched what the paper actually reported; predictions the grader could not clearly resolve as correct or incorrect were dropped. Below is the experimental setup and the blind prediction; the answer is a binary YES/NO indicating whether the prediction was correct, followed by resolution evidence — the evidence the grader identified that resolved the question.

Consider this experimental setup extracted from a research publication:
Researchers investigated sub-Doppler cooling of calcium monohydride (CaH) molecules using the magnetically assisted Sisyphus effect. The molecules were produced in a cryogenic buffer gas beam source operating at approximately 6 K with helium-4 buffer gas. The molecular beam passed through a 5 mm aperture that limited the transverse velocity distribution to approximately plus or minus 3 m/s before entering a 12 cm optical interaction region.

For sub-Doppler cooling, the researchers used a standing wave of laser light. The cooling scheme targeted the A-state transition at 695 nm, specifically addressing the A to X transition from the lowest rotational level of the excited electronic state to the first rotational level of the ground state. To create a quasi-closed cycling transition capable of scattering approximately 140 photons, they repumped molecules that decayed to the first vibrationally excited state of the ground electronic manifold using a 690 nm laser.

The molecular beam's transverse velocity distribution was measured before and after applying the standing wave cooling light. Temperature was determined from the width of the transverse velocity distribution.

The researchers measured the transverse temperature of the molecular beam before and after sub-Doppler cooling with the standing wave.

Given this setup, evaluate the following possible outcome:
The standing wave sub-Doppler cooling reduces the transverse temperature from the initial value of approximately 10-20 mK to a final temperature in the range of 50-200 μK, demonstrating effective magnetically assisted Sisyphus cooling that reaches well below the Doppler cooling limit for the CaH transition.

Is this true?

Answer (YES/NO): NO